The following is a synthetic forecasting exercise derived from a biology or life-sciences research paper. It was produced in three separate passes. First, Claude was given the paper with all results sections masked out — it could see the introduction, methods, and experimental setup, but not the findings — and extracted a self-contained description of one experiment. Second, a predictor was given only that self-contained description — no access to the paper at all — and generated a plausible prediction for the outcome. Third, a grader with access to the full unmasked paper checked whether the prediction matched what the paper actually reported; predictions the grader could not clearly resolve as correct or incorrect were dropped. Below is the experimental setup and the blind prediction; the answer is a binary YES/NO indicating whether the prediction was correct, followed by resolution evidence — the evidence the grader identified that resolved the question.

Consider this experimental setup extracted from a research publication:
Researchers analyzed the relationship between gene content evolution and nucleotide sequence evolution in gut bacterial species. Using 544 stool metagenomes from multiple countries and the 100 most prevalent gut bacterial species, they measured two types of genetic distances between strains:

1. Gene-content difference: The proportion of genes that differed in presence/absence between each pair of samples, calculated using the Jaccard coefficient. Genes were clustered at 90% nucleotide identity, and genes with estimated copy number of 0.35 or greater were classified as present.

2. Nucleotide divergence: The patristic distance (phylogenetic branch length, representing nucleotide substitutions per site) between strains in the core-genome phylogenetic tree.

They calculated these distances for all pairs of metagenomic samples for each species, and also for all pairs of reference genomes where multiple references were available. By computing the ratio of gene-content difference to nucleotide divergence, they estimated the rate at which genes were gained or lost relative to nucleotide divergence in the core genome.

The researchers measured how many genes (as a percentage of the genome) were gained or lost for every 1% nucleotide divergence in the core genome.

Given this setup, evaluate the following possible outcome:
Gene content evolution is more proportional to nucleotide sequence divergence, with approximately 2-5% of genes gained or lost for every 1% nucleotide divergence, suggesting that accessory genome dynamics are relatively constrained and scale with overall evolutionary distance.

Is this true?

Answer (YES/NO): NO